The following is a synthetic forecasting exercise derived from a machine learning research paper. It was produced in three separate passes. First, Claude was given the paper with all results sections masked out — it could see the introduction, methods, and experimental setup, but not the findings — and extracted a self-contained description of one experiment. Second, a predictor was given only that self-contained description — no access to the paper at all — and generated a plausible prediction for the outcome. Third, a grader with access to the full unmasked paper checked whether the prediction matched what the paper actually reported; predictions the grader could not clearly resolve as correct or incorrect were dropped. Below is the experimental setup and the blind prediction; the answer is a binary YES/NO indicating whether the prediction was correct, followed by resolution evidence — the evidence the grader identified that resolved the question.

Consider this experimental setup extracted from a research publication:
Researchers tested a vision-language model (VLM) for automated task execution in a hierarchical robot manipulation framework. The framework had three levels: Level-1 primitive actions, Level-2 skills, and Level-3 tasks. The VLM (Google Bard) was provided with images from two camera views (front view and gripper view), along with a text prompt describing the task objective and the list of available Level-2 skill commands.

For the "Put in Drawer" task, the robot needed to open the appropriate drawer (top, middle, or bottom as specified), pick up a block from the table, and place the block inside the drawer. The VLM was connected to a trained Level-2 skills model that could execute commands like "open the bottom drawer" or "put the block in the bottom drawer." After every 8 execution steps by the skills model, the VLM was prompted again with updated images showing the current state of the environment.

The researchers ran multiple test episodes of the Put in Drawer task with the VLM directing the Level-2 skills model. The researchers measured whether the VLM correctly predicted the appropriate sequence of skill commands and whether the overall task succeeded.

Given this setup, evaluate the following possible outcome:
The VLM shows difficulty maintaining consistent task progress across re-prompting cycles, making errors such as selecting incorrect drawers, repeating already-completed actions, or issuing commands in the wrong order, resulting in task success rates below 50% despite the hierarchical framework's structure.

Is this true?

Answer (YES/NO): NO